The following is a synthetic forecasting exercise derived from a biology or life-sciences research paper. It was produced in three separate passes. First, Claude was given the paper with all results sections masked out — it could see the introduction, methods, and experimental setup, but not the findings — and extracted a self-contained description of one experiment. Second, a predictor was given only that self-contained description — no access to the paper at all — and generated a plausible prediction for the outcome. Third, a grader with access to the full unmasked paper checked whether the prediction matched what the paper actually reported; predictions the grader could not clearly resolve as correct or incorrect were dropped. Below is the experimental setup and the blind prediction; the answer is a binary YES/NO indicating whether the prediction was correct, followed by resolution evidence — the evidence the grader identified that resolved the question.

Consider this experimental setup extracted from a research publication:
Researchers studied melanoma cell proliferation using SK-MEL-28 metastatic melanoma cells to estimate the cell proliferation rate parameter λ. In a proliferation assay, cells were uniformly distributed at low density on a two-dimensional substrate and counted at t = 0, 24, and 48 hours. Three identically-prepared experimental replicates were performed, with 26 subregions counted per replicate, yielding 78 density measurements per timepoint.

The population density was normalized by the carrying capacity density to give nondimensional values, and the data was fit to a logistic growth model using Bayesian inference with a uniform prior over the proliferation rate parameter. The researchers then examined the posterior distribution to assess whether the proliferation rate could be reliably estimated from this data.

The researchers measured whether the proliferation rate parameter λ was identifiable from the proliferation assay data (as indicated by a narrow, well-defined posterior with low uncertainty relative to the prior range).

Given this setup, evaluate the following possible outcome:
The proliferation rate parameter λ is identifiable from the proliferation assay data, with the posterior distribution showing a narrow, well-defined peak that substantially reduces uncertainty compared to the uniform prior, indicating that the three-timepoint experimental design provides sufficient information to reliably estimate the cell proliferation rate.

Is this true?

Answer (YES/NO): YES